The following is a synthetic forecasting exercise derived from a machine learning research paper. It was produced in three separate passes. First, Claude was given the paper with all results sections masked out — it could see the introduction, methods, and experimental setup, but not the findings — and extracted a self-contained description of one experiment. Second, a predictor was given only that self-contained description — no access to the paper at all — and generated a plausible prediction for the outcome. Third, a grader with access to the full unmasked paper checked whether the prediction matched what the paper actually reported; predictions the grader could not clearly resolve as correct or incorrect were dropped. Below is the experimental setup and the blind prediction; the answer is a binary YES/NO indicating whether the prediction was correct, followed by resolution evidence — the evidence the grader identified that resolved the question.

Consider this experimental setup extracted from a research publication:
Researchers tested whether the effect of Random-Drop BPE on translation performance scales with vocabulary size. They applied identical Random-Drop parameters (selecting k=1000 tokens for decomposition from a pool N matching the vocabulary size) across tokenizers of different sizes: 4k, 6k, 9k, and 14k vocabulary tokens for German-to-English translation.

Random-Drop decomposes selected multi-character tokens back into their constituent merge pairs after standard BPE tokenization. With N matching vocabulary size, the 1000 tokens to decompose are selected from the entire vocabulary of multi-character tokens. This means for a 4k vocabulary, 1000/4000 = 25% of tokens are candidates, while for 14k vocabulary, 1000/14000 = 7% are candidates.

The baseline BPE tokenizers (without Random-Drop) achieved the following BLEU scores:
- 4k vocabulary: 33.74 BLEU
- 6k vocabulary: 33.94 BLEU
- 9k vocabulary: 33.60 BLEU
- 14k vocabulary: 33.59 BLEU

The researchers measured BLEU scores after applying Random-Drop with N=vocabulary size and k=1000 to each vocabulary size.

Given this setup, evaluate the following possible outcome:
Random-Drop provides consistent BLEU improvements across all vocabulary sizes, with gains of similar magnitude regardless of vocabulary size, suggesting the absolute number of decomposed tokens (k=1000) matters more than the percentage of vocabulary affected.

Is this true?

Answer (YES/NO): NO